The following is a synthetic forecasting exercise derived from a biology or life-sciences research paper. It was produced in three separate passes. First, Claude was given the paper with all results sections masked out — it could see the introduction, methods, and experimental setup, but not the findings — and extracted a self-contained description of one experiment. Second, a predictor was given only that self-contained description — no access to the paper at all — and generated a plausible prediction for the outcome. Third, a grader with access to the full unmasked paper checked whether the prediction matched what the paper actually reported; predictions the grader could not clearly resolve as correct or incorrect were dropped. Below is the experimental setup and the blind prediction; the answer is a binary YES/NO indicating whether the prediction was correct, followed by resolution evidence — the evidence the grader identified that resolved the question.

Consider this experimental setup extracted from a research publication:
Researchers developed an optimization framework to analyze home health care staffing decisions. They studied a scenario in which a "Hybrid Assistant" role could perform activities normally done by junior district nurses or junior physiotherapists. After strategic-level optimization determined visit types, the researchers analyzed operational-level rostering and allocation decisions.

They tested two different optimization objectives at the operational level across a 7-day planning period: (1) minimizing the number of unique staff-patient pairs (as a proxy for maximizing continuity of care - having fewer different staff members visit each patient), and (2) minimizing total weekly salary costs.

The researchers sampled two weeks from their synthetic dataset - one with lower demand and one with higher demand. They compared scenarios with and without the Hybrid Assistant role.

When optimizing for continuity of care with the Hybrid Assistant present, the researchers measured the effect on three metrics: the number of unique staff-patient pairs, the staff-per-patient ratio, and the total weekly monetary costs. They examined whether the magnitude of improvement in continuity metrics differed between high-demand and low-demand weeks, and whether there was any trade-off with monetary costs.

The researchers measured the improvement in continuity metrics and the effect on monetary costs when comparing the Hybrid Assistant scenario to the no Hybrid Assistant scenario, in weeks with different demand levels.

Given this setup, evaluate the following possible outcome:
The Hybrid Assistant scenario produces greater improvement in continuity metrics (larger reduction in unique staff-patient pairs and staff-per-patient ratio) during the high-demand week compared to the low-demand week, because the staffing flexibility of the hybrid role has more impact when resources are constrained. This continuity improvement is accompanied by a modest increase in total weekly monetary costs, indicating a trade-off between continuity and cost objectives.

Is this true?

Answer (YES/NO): YES